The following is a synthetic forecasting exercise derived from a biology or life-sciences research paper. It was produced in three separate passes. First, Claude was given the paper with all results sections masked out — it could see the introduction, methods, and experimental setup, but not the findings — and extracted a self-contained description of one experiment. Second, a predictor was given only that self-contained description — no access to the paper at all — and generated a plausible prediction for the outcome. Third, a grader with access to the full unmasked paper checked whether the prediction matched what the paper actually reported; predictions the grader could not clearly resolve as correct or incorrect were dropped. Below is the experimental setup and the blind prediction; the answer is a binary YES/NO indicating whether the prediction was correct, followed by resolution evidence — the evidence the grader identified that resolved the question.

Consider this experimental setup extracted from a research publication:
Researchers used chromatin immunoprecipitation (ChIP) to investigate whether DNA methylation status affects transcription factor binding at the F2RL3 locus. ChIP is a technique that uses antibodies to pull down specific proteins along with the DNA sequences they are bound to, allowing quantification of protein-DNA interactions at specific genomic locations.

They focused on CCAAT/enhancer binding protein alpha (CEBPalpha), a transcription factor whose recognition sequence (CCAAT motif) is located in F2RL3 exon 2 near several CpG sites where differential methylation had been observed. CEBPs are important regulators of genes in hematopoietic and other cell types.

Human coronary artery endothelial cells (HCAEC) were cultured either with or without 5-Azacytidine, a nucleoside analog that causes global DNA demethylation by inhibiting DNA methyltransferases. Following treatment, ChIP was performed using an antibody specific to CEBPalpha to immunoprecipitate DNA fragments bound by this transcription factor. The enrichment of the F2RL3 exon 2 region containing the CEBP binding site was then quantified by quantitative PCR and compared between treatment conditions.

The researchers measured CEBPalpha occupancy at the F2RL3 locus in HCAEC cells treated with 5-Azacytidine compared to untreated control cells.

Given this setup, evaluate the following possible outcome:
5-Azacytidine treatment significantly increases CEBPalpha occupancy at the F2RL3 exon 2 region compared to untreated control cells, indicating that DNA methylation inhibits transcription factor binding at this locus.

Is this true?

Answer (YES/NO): NO